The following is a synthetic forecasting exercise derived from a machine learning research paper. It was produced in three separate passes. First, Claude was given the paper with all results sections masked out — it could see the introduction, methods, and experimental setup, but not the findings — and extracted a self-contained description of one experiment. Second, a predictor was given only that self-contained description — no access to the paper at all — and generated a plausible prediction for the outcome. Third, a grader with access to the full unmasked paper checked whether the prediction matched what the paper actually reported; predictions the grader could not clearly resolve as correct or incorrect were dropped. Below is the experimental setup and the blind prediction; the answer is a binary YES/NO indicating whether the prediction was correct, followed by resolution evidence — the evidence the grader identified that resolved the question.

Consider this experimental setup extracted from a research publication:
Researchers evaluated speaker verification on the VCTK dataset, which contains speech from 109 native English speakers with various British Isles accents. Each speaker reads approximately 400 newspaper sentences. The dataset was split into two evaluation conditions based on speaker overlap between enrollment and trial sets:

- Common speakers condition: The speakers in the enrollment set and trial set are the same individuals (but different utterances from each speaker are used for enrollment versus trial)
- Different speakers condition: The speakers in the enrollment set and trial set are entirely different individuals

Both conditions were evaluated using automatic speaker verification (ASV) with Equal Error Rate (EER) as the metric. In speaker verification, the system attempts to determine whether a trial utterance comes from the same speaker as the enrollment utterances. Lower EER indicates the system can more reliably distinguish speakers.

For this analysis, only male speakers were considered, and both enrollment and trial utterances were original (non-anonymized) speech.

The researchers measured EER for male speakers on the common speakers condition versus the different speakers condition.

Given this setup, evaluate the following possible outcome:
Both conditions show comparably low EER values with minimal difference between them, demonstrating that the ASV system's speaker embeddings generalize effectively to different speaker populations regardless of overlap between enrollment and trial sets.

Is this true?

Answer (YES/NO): NO